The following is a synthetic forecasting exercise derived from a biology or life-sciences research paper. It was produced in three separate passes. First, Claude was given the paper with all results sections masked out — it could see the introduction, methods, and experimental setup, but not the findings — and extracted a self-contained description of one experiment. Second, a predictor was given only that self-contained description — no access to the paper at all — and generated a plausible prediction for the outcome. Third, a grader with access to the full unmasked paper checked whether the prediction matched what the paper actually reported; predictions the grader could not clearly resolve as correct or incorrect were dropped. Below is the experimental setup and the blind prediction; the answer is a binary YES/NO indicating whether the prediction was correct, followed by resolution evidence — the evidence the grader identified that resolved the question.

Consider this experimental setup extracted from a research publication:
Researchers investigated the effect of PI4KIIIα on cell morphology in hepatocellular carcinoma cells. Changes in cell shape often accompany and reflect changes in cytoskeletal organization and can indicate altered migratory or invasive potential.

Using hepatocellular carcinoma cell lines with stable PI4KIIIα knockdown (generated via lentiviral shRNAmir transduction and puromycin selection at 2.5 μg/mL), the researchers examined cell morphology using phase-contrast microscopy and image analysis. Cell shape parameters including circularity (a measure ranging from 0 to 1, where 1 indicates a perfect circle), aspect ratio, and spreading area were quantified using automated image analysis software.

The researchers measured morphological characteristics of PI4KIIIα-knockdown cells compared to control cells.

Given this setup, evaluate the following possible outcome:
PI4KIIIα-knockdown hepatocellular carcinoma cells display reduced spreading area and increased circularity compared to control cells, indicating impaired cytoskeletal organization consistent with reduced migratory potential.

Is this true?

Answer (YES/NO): NO